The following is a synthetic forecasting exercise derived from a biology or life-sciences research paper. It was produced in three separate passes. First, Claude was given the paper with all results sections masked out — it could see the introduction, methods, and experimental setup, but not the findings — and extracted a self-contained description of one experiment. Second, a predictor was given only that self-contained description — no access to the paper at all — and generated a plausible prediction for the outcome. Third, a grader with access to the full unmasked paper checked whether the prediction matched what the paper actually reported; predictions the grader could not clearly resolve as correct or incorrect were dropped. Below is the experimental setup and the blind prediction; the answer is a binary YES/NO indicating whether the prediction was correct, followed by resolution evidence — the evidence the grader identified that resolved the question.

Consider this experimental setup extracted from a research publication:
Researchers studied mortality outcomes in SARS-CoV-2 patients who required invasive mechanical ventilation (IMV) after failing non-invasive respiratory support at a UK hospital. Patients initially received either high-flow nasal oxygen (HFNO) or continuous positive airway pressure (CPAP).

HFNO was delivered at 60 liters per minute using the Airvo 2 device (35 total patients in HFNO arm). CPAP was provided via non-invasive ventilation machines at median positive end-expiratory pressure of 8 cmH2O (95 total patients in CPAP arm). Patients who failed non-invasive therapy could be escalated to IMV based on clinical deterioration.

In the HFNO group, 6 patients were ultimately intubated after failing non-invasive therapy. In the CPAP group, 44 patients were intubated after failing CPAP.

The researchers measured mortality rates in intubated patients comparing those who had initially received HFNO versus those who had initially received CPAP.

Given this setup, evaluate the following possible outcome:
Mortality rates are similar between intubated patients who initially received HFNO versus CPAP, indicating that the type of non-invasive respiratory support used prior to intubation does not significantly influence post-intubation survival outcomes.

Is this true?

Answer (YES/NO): YES